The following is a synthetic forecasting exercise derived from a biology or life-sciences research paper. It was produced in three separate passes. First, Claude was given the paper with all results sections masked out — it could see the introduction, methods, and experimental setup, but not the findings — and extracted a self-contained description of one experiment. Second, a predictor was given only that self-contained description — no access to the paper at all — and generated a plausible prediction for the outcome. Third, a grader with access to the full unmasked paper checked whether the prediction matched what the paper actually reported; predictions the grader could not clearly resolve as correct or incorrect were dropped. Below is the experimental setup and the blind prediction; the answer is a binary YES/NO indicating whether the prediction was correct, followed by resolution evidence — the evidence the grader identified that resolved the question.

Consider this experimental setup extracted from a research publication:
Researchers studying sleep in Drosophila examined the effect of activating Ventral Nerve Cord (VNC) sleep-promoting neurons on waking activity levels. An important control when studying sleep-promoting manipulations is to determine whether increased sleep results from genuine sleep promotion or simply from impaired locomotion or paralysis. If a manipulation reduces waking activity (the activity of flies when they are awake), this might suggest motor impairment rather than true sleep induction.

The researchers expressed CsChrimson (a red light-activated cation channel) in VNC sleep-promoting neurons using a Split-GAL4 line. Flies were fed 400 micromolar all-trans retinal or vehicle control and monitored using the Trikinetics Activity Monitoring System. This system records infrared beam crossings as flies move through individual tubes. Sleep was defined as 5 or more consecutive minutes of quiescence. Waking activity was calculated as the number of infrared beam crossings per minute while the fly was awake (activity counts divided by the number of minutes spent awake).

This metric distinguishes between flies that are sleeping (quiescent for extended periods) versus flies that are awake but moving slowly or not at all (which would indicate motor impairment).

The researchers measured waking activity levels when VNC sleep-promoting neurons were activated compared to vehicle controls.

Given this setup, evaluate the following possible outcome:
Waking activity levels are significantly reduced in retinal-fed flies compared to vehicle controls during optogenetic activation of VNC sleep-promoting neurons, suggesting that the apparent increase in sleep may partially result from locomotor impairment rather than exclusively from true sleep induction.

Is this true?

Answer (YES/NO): NO